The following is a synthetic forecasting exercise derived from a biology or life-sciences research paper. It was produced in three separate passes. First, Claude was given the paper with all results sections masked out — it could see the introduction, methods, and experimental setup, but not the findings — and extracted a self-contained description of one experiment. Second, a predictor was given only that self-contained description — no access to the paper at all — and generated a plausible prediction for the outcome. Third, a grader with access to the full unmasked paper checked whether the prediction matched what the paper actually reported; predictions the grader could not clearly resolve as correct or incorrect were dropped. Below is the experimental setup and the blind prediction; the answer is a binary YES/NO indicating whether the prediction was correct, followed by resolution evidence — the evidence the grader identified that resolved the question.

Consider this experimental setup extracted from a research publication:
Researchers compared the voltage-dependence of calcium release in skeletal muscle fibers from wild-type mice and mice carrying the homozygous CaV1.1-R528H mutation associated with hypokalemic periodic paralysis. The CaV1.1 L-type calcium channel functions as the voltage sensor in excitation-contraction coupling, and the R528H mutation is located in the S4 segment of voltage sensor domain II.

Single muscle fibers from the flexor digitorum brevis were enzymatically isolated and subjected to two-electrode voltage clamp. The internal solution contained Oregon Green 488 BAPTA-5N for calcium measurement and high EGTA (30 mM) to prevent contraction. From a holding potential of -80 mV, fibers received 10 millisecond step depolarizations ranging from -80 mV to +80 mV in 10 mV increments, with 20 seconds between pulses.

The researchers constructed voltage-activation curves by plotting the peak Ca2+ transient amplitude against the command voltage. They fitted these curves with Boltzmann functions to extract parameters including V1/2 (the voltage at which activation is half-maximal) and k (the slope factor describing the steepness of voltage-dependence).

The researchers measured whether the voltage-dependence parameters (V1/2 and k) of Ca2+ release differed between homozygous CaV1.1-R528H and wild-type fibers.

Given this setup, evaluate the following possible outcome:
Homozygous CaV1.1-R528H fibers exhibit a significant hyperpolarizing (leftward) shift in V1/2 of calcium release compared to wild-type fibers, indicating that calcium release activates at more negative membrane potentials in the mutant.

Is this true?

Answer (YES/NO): NO